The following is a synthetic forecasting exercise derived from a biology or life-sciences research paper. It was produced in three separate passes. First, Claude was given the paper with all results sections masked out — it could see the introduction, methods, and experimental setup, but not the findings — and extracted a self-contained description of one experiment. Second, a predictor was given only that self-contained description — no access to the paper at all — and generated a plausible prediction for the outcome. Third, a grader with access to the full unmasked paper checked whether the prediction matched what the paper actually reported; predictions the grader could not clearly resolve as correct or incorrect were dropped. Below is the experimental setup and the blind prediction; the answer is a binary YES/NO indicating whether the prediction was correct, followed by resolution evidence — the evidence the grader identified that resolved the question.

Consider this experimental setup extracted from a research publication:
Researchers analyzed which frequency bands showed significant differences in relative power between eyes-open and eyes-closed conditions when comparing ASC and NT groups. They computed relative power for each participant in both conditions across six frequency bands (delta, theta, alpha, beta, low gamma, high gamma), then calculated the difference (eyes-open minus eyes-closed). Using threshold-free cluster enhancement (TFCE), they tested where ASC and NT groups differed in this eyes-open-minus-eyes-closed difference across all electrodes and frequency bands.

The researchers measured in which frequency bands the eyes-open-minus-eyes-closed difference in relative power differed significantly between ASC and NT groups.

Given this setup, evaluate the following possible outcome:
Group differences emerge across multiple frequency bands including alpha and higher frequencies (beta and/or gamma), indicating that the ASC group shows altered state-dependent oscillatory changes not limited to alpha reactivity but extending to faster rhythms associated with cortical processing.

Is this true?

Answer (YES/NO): NO